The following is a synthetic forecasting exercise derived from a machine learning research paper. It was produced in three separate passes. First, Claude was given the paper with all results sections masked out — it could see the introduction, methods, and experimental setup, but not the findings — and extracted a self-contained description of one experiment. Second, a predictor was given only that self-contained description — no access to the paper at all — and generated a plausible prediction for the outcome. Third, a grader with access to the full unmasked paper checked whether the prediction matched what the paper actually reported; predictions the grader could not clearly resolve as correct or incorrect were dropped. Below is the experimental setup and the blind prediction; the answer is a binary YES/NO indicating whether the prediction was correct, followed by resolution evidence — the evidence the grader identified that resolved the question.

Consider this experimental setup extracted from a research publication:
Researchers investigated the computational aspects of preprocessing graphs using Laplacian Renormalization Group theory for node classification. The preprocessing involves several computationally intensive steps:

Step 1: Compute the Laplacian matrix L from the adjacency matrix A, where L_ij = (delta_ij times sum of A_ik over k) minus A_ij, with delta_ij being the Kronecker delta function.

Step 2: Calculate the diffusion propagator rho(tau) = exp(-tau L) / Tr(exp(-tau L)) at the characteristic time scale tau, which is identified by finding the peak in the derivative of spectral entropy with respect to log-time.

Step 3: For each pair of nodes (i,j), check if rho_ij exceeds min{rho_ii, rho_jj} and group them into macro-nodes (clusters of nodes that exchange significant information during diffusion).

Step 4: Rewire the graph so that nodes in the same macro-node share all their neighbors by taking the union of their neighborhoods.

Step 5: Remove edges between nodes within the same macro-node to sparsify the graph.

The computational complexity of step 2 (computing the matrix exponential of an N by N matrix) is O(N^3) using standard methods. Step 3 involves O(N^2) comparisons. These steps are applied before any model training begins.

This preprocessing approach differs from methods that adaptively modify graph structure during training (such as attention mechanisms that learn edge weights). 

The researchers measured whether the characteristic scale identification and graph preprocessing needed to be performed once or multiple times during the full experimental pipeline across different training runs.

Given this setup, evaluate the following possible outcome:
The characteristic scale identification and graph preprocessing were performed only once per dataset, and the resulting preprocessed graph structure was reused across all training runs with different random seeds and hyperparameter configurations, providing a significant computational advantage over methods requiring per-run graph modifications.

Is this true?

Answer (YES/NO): YES